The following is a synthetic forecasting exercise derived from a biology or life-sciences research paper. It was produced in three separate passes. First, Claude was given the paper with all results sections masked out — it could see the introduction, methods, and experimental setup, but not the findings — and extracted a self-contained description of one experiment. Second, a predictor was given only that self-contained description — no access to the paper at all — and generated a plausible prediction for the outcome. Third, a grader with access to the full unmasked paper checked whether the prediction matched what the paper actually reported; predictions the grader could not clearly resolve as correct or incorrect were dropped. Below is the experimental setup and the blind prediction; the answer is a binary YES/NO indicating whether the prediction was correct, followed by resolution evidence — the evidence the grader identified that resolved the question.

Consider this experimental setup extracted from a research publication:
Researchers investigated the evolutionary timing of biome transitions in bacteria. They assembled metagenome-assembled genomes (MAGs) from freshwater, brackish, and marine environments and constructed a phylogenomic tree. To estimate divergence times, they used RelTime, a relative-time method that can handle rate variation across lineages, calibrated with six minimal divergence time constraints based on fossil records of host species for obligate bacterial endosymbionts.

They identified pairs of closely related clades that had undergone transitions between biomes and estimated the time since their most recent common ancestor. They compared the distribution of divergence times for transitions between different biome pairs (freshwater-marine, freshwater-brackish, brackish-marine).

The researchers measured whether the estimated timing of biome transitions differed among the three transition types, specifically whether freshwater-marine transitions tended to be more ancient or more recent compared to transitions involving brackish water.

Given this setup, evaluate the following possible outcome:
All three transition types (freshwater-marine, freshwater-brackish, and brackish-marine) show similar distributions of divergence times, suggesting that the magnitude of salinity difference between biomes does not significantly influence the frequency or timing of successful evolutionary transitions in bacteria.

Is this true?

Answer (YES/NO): NO